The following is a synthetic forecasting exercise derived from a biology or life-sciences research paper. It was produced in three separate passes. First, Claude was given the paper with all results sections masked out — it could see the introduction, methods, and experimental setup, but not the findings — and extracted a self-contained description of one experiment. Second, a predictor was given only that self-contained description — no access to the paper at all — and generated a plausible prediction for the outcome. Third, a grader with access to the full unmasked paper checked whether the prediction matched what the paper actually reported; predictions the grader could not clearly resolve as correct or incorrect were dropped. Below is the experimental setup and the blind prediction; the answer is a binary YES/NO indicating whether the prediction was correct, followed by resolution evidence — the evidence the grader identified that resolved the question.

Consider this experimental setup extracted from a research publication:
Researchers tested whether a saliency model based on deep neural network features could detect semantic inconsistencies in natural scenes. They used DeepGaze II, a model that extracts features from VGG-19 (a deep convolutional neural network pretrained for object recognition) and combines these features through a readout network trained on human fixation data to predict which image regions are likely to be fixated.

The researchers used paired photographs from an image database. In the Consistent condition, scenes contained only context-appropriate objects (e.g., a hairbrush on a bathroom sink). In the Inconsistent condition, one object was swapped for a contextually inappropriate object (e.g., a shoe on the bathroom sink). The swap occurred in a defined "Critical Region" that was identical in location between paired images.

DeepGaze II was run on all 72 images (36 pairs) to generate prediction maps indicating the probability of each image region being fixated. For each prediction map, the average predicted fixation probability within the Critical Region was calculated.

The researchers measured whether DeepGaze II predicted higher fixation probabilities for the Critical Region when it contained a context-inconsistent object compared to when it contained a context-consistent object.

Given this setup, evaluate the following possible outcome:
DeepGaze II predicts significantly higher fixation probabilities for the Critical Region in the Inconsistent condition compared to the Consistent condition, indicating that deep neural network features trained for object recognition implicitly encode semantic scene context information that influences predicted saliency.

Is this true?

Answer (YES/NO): NO